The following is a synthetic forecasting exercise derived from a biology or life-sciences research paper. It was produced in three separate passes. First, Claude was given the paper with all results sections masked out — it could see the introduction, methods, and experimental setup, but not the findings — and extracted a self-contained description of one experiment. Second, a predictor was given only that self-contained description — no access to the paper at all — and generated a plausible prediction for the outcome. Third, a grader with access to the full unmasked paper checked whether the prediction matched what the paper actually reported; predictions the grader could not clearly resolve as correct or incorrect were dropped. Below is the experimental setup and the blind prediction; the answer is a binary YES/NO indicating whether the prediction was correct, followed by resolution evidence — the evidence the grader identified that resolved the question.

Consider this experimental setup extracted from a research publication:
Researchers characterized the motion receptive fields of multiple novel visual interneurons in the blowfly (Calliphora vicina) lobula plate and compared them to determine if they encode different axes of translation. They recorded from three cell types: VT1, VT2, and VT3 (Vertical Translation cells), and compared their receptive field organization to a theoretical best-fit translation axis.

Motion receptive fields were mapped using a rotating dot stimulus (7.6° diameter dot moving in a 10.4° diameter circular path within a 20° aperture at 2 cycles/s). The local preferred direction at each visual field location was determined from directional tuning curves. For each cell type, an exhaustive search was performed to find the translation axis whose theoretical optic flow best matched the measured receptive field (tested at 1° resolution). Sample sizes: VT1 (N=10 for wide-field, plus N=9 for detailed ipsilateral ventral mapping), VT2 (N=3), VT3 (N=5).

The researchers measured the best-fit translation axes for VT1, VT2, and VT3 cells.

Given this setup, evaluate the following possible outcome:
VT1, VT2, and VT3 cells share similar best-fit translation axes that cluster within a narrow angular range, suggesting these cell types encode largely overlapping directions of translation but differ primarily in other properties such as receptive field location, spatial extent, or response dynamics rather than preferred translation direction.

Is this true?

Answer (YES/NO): NO